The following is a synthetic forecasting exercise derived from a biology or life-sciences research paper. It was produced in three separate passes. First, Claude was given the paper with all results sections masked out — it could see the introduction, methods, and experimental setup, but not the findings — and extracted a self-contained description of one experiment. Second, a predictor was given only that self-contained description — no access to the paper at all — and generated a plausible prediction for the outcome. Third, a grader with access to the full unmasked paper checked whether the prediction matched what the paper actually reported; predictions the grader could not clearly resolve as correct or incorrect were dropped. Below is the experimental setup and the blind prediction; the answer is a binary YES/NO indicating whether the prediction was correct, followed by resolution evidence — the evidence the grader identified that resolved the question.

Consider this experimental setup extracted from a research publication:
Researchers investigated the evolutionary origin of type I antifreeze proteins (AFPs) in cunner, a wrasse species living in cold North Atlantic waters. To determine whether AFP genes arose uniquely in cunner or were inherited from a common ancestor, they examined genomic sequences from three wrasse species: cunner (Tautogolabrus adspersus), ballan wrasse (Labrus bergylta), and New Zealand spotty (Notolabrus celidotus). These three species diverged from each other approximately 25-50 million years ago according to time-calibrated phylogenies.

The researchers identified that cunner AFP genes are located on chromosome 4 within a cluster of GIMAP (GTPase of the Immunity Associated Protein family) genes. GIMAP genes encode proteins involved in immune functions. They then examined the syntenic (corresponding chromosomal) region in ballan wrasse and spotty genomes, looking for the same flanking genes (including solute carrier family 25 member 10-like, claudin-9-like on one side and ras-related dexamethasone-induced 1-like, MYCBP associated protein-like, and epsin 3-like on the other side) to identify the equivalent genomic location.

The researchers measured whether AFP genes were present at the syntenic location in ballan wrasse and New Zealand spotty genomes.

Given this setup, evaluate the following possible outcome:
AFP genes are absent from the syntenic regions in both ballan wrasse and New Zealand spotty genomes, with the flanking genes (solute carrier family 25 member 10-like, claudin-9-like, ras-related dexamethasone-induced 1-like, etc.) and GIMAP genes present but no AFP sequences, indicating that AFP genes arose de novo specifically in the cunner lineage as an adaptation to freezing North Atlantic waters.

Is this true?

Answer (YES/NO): YES